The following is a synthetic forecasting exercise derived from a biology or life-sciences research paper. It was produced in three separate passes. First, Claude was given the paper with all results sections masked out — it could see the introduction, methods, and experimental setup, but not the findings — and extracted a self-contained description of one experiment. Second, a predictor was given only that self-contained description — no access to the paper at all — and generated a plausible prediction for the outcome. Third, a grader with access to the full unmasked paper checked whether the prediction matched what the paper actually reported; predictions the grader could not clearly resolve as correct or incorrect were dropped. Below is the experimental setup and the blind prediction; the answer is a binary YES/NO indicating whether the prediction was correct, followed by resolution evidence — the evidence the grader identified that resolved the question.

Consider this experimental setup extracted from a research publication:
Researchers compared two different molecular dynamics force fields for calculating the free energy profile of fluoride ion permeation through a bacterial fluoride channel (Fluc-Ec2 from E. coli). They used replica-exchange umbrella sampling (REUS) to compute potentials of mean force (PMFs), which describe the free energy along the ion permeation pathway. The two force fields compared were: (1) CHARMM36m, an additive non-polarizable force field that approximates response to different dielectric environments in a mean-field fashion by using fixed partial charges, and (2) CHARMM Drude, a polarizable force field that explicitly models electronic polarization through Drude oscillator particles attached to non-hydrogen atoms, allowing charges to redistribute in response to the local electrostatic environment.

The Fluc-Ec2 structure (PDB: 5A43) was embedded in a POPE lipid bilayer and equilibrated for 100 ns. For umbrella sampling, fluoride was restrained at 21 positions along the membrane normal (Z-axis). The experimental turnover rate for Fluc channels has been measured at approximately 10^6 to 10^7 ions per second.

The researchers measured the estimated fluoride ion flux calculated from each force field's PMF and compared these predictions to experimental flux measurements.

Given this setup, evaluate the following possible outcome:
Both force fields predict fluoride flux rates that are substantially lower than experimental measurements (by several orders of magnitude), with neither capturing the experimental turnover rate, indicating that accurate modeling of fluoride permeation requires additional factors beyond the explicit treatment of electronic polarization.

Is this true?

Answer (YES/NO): NO